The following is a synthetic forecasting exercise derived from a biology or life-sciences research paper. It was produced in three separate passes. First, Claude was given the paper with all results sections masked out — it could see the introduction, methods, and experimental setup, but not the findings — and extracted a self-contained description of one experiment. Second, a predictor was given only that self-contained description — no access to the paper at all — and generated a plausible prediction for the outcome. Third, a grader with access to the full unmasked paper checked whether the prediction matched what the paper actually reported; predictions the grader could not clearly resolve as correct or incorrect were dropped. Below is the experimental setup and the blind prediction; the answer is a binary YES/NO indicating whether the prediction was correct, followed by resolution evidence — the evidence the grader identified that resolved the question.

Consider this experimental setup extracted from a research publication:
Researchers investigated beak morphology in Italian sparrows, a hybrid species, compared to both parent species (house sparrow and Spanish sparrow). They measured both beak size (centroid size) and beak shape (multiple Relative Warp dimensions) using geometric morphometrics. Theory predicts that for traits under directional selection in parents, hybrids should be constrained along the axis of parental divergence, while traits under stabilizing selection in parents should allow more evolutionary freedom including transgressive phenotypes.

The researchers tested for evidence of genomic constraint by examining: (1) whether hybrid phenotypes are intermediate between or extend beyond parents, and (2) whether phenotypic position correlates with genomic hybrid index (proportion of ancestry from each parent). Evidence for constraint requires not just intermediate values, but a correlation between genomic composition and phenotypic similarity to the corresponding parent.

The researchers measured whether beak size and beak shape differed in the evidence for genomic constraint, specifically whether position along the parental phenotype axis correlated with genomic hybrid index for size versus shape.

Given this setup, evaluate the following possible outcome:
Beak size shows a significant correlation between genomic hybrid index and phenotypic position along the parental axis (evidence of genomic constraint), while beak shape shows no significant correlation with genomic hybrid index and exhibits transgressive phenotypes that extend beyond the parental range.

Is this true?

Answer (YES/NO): NO